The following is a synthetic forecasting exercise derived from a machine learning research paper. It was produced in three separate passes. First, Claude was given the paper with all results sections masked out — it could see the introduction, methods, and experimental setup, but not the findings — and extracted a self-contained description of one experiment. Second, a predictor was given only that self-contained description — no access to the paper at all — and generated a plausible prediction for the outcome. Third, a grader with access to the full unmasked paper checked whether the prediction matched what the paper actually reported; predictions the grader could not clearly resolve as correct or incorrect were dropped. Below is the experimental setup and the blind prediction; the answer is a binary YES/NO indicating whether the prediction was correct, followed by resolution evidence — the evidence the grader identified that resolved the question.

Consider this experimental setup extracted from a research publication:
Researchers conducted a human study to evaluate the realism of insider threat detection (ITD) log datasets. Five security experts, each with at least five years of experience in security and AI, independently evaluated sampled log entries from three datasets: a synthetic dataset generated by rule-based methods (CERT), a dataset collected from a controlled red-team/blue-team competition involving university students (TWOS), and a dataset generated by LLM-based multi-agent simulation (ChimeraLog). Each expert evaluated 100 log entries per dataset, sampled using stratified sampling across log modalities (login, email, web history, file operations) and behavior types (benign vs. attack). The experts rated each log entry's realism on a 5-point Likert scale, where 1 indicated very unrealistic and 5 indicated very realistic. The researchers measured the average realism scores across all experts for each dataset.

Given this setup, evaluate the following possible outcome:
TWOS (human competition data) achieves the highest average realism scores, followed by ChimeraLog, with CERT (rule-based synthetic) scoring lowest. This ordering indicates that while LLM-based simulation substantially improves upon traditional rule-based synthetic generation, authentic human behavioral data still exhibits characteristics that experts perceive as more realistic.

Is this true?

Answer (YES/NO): YES